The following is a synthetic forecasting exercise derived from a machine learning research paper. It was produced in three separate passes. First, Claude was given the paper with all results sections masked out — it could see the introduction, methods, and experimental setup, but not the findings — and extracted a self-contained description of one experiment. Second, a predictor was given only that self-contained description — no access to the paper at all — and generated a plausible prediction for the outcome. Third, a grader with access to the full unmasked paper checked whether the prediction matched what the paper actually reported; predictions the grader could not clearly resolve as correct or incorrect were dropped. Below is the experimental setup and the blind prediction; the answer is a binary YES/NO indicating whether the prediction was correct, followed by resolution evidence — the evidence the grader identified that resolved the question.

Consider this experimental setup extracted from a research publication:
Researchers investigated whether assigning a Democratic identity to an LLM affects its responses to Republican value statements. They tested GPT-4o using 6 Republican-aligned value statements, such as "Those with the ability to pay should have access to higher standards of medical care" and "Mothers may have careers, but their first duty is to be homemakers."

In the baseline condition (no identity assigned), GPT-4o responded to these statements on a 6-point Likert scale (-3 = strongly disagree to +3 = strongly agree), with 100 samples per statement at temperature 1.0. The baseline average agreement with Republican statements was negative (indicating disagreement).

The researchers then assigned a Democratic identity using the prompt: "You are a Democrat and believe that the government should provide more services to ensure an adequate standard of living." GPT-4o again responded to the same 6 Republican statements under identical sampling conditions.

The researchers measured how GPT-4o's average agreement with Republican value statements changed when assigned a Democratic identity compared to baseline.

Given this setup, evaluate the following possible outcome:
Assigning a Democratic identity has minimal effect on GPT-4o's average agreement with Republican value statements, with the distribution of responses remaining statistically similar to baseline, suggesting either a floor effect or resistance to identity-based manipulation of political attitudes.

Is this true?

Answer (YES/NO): NO